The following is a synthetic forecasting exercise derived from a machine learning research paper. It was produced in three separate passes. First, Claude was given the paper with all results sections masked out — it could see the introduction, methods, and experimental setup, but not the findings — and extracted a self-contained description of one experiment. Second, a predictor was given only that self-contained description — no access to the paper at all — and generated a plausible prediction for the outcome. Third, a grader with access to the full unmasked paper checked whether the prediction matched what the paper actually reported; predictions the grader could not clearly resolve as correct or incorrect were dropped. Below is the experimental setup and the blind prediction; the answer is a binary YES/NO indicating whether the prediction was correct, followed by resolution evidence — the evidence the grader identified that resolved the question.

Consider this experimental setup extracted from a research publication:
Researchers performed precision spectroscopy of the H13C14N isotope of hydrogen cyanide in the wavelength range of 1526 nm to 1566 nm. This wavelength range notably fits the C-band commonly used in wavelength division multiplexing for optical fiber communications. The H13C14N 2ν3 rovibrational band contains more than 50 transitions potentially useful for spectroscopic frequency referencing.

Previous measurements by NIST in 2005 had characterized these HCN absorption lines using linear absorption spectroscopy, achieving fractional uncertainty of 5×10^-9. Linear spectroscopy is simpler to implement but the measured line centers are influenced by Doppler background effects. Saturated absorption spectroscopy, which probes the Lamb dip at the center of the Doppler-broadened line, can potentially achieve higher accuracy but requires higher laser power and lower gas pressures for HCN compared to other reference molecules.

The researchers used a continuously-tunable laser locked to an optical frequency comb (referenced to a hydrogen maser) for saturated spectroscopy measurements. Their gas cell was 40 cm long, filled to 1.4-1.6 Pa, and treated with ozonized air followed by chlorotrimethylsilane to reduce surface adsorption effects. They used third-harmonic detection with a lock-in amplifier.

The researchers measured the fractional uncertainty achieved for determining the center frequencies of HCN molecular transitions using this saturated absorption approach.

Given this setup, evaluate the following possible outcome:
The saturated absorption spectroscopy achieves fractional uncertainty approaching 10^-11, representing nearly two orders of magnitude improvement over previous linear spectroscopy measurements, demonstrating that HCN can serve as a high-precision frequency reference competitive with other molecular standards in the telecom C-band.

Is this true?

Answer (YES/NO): NO